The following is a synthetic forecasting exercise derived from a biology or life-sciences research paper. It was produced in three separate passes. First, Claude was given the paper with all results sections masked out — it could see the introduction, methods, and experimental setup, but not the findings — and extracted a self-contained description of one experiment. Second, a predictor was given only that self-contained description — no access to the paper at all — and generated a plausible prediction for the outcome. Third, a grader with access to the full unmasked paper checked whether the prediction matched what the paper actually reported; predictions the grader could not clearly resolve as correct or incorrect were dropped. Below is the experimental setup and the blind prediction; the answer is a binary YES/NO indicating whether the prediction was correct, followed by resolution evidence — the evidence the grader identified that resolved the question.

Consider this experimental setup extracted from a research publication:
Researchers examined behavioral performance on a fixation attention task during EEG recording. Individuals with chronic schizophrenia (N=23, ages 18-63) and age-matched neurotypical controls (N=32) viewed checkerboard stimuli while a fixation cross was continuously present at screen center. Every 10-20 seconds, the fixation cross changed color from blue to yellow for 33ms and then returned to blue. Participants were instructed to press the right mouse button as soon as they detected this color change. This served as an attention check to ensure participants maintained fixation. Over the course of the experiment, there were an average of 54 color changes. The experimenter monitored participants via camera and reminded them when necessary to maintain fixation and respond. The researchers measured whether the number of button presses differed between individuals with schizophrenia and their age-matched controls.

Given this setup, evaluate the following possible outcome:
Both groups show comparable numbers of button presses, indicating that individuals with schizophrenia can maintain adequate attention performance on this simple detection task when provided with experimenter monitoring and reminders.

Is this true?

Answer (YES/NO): NO